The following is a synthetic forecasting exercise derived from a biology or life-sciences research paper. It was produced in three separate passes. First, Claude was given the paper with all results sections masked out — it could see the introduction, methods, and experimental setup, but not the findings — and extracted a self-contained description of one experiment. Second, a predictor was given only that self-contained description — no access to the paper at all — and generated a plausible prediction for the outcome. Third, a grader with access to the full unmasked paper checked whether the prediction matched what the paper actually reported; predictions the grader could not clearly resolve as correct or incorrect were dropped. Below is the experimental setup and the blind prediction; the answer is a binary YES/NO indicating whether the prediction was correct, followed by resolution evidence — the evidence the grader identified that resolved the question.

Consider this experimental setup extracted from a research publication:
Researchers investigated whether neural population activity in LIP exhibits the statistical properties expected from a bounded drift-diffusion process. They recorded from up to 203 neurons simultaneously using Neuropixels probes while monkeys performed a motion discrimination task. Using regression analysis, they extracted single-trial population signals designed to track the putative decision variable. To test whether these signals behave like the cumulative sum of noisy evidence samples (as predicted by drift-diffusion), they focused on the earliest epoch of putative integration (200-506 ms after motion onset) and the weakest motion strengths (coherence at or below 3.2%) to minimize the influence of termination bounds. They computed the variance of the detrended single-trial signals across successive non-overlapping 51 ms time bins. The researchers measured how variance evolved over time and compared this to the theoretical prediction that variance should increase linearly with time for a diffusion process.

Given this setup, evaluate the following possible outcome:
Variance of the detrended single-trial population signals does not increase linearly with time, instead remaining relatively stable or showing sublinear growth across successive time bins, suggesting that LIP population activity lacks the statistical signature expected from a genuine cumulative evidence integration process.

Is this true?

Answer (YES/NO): NO